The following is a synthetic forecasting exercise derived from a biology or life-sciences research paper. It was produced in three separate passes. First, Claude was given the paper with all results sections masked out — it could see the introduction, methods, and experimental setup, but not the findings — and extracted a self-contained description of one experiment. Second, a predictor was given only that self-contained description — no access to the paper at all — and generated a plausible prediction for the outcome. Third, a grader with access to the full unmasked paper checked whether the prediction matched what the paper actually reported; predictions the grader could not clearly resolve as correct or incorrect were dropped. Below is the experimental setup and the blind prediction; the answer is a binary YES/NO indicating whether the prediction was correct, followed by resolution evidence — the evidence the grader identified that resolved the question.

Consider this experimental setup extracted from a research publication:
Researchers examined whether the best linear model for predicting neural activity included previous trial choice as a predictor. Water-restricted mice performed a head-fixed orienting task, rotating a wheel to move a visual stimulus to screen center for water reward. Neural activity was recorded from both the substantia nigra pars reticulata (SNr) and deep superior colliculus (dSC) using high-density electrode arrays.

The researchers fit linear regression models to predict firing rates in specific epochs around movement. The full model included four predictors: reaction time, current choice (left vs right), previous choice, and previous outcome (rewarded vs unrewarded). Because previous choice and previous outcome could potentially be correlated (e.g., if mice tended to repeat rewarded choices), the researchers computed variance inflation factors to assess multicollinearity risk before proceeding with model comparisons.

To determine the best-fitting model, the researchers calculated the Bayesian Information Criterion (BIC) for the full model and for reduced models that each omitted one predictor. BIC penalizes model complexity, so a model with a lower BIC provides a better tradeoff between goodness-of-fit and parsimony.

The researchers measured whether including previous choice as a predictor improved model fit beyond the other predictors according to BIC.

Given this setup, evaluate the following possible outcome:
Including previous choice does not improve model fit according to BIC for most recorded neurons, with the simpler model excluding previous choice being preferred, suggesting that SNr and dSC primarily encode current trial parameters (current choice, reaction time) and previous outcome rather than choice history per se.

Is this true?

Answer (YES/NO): YES